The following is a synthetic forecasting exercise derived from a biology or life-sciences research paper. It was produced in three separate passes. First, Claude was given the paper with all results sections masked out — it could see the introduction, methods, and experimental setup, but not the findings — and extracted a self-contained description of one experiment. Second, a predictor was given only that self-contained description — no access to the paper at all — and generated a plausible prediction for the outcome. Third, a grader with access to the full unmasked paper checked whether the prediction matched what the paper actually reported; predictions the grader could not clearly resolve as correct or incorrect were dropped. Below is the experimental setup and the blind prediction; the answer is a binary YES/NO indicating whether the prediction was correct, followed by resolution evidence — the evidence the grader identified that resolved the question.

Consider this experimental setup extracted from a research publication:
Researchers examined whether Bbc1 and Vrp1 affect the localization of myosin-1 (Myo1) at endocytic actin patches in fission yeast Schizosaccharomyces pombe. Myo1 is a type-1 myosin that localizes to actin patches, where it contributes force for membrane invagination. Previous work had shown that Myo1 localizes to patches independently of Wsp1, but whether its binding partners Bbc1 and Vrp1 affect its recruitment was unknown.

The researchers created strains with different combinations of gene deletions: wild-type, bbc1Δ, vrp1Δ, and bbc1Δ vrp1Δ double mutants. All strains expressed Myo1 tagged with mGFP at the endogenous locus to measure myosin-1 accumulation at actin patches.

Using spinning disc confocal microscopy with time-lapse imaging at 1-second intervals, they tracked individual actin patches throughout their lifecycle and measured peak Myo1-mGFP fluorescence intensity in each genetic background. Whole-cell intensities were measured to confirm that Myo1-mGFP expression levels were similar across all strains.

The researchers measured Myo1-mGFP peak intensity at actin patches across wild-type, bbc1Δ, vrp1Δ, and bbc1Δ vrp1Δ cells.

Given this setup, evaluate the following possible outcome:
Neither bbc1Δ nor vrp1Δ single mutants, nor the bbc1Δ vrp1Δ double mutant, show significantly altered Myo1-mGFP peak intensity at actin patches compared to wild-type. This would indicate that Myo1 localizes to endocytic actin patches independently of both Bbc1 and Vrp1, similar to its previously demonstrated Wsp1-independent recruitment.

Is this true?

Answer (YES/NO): NO